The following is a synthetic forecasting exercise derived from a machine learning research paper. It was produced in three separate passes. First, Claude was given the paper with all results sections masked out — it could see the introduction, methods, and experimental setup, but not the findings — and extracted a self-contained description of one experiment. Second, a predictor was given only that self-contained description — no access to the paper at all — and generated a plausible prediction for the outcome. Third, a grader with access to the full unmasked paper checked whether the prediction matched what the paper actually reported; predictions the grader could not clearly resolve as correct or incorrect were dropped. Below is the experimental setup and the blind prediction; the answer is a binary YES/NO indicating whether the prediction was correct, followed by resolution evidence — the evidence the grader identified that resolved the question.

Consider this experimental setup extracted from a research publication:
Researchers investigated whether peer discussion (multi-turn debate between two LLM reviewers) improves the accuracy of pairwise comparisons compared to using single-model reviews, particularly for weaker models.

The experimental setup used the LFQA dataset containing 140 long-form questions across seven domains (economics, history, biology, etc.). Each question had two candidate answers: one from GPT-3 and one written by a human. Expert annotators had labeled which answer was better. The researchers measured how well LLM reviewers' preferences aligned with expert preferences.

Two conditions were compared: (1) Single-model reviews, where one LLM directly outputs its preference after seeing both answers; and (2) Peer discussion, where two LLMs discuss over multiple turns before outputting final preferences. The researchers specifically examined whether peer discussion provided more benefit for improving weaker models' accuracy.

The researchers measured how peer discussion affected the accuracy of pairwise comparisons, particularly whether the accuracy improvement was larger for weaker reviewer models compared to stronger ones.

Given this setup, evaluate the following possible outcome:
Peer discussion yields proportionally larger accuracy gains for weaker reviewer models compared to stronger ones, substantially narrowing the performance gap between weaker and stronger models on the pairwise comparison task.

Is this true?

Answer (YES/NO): YES